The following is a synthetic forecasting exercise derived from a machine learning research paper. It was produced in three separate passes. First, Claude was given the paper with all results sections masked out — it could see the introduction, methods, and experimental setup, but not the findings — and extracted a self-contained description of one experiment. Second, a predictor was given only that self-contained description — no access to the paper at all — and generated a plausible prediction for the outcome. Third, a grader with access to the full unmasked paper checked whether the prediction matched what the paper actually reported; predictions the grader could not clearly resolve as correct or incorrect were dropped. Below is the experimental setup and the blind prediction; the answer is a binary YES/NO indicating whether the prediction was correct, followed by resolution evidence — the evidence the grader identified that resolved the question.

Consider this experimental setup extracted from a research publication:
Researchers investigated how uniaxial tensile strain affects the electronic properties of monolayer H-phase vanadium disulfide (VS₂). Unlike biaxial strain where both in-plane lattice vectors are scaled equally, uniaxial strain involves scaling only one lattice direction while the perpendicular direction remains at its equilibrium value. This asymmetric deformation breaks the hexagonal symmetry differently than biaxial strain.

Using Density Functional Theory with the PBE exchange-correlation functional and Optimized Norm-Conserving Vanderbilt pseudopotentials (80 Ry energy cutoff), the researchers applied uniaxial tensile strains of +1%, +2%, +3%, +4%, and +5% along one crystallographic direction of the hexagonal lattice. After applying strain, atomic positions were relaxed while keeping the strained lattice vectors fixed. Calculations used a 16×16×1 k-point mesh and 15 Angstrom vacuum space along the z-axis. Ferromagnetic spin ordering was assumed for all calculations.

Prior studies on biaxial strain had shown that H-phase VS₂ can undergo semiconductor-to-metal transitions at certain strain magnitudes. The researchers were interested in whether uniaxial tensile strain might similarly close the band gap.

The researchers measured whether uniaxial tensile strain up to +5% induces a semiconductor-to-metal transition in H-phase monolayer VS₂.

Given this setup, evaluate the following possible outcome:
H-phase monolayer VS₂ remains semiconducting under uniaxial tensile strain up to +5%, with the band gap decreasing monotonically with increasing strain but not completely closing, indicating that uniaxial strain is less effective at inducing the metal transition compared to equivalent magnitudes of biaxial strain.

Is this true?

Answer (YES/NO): NO